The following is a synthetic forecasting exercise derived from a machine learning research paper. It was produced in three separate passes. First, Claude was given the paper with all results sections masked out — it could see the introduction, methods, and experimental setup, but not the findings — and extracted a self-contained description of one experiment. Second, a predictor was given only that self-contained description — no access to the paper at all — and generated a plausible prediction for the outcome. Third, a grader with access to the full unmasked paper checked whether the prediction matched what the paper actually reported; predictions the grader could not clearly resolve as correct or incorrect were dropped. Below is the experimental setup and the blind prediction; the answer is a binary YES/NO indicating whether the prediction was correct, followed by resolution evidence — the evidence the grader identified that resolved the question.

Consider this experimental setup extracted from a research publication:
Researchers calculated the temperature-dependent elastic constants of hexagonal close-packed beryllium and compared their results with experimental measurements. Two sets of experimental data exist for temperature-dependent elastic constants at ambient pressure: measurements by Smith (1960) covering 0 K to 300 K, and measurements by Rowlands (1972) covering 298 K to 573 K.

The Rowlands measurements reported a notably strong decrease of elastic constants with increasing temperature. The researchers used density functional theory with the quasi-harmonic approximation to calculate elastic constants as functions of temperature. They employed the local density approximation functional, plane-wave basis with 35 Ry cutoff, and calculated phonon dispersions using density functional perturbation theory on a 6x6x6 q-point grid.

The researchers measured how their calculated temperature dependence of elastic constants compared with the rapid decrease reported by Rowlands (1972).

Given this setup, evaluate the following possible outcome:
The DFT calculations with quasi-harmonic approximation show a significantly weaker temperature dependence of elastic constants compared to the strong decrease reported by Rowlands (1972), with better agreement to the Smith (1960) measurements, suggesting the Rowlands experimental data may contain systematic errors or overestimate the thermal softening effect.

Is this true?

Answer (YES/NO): YES